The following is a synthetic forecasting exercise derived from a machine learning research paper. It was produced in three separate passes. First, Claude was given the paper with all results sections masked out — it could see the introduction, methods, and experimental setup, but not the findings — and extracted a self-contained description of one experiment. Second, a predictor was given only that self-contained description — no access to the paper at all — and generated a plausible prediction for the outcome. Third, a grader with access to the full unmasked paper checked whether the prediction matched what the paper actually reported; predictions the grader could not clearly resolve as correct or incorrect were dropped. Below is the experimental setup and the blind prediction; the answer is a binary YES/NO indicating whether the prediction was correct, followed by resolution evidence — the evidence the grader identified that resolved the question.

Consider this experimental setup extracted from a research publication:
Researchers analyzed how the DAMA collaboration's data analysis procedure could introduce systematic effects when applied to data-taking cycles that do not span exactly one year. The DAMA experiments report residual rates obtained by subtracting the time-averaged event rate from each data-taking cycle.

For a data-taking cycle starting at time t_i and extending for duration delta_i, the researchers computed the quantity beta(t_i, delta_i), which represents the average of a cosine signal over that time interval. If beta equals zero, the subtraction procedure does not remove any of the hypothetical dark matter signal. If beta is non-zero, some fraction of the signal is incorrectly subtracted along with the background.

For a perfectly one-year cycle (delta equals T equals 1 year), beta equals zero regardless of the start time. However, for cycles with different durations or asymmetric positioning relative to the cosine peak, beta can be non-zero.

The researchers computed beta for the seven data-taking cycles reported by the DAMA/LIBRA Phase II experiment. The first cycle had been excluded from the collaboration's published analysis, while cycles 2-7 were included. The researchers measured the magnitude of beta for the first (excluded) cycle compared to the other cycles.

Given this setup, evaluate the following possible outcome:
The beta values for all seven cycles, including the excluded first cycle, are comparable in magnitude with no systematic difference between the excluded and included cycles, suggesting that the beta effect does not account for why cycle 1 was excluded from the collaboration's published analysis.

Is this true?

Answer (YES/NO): NO